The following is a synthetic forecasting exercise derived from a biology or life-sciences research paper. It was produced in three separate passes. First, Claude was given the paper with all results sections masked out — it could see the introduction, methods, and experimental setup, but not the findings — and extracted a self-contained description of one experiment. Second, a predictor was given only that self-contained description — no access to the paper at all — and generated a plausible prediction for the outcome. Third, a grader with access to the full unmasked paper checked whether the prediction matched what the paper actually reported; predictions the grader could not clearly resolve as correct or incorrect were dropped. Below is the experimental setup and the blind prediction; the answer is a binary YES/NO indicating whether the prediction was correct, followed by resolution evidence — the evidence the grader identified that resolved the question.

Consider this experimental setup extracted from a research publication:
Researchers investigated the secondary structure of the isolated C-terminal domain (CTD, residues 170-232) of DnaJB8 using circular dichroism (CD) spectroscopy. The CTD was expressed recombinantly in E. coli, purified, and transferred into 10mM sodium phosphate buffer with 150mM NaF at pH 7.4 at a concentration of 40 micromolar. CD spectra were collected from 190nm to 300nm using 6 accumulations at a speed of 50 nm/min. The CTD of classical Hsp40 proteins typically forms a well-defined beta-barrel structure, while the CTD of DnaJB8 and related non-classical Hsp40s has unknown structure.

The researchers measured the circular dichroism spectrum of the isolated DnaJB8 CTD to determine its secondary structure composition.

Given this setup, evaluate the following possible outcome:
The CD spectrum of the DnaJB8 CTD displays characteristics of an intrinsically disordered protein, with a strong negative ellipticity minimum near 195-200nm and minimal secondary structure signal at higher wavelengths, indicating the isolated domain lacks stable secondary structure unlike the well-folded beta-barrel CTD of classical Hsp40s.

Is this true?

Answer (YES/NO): NO